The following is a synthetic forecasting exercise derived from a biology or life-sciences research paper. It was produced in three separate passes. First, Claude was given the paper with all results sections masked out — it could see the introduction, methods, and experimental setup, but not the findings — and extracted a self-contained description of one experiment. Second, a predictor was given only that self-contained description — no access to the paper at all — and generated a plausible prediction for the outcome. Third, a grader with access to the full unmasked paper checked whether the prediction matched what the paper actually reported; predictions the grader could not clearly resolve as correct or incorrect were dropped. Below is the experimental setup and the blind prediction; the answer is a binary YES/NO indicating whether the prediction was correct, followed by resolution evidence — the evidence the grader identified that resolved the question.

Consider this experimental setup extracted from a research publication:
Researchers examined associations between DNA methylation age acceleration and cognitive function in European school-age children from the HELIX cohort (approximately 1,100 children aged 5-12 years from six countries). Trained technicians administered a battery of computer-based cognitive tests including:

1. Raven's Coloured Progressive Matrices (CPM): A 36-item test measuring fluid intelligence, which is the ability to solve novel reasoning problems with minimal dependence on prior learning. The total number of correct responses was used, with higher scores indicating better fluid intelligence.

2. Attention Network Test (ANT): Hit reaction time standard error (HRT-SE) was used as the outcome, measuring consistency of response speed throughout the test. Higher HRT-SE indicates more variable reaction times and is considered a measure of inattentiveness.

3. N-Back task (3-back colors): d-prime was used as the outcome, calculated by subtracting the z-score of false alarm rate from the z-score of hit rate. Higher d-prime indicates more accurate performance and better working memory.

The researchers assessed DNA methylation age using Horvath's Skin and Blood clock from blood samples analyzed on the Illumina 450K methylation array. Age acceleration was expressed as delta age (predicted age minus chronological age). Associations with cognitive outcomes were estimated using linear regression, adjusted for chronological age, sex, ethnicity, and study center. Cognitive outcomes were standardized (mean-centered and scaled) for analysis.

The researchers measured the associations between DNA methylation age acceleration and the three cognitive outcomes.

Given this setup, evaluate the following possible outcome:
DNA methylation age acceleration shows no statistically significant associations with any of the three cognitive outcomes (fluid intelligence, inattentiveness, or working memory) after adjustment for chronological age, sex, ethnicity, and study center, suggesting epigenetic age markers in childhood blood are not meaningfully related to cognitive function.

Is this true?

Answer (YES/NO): NO